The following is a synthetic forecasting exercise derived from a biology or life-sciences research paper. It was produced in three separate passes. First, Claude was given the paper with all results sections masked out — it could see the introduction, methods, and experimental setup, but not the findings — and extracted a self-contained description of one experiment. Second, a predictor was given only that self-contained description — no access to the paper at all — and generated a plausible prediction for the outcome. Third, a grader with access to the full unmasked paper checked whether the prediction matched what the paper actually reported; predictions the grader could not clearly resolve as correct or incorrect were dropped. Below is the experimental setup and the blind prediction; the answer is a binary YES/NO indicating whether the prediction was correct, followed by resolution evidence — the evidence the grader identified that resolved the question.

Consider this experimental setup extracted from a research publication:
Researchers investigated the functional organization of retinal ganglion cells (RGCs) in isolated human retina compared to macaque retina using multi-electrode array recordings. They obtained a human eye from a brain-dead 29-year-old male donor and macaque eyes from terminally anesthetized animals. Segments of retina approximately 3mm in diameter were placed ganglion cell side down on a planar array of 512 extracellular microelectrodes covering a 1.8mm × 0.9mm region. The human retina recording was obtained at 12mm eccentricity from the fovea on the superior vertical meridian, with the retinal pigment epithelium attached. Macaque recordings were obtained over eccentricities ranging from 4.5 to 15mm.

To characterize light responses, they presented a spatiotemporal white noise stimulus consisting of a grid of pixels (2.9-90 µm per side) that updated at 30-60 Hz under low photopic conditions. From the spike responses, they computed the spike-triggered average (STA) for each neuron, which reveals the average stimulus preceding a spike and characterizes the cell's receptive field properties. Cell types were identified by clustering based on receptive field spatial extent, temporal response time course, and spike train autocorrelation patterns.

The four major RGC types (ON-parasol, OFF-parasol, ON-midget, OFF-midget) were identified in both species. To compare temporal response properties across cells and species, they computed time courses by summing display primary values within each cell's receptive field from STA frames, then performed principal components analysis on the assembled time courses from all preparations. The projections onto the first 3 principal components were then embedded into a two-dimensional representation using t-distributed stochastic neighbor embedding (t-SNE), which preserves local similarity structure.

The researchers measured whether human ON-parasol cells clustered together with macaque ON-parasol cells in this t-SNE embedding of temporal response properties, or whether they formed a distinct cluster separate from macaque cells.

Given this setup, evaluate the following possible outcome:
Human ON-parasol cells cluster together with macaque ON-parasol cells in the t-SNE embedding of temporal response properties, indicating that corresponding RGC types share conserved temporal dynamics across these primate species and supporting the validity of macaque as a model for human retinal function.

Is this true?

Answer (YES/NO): YES